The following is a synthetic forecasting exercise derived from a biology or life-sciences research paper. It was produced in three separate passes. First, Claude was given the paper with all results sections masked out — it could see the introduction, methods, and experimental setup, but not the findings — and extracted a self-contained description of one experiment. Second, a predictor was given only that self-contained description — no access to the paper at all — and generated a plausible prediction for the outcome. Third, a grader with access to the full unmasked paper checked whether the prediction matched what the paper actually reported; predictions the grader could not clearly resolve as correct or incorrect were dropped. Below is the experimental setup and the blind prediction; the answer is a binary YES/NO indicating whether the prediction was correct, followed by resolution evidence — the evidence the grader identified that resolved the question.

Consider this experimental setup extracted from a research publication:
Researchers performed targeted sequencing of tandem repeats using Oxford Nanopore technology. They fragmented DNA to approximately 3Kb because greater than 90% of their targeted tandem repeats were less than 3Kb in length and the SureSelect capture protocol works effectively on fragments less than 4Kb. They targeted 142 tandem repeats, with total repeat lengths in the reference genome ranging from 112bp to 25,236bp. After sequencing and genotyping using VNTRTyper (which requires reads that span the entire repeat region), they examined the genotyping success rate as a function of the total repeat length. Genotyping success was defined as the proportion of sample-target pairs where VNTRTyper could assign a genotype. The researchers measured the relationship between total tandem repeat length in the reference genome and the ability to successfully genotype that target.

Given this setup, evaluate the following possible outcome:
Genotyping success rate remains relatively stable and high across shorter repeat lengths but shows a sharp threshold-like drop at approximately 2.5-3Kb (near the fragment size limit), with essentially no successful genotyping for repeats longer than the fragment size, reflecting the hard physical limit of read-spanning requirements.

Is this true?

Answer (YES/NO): NO